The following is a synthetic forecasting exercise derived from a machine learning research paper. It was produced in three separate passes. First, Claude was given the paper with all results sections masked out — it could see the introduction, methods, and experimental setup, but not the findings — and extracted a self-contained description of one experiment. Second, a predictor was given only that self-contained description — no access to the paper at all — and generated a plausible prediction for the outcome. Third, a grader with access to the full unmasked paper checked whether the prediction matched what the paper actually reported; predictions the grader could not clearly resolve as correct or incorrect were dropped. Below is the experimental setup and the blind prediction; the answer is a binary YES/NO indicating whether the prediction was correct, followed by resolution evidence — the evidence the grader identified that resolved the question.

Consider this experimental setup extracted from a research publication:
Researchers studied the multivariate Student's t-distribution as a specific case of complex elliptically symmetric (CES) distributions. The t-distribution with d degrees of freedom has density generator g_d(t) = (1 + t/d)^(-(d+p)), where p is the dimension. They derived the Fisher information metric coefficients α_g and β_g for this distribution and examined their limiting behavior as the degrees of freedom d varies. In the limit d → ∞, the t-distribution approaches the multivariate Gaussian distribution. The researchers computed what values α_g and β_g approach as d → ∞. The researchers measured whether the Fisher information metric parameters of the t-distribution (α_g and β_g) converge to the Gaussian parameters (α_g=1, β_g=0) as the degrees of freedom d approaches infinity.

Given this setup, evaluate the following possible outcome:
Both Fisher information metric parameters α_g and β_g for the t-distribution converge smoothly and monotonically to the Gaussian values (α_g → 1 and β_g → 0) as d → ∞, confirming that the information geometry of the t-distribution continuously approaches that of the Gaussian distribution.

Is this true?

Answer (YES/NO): YES